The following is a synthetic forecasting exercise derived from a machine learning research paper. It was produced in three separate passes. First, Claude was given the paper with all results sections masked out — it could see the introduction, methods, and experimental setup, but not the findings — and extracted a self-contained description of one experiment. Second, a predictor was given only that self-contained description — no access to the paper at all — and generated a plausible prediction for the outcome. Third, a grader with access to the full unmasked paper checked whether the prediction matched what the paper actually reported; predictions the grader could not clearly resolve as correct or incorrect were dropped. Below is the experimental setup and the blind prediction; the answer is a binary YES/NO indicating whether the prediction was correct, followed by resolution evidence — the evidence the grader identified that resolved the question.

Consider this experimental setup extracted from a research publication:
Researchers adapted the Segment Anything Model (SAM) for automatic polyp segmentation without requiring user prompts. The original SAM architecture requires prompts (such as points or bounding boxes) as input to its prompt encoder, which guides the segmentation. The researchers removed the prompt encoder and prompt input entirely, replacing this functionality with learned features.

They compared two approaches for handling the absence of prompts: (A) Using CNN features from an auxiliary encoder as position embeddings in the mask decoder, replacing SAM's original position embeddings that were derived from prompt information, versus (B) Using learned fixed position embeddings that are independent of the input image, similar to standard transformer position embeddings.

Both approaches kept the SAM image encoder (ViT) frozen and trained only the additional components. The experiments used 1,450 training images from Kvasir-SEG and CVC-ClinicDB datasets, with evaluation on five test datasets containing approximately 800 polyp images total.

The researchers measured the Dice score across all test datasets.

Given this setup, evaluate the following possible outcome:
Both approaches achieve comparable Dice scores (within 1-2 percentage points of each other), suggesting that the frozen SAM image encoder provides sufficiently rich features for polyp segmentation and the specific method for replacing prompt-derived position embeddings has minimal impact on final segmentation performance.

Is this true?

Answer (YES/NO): YES